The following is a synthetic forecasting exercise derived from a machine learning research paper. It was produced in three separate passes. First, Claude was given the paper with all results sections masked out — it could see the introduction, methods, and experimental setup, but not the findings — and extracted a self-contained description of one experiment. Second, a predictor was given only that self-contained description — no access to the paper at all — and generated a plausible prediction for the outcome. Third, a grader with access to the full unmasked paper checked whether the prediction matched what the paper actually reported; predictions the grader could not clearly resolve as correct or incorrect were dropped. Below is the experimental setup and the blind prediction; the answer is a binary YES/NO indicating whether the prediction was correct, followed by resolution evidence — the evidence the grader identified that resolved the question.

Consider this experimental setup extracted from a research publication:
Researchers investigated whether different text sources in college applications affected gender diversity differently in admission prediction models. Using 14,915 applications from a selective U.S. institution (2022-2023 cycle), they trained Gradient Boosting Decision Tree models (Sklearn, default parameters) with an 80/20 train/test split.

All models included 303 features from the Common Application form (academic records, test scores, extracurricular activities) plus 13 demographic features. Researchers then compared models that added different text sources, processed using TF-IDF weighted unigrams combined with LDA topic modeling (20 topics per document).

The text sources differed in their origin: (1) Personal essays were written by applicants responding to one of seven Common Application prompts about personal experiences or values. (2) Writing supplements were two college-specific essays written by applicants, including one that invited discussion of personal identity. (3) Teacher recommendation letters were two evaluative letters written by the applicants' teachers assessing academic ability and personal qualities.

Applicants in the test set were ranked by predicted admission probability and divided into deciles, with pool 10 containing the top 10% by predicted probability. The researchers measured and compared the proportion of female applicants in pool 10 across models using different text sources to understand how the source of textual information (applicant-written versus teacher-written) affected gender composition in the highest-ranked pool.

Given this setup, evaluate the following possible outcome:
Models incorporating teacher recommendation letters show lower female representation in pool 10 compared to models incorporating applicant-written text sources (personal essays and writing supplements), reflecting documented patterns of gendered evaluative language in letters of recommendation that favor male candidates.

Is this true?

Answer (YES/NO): NO